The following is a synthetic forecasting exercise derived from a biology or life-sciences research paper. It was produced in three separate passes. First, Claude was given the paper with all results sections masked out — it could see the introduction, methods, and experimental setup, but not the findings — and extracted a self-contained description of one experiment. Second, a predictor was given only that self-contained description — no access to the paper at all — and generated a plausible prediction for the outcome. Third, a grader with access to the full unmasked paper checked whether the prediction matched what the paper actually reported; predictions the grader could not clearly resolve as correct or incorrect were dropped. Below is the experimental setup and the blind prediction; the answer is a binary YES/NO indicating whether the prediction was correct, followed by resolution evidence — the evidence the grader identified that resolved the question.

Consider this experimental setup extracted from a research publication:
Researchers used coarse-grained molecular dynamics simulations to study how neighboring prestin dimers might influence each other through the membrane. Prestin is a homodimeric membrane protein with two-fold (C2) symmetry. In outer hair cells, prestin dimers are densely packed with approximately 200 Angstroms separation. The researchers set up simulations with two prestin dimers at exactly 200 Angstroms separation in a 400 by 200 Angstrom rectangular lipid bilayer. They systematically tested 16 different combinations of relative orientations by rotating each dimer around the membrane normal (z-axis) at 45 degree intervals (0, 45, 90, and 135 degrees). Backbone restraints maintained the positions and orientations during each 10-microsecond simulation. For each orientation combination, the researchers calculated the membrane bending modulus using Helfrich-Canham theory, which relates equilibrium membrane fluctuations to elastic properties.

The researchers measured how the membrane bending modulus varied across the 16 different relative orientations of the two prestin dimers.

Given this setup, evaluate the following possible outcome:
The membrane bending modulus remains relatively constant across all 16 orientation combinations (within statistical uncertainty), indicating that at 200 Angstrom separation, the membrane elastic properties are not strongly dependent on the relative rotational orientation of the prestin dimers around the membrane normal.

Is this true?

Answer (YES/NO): NO